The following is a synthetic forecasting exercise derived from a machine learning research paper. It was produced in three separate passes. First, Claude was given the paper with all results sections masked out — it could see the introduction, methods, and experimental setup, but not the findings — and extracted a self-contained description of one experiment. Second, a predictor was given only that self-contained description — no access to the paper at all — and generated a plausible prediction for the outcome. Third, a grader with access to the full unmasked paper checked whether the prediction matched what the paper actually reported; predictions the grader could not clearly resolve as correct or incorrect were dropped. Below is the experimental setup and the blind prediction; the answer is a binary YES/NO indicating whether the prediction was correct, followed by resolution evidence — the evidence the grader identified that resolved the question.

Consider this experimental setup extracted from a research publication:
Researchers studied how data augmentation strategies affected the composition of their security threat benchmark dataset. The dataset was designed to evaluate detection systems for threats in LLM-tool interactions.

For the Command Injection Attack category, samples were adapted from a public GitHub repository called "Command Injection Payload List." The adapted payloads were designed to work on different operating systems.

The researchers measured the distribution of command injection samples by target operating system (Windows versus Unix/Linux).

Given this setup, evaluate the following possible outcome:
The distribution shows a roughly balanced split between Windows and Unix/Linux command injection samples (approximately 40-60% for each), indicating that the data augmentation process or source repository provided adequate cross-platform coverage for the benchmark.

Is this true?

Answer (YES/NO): NO